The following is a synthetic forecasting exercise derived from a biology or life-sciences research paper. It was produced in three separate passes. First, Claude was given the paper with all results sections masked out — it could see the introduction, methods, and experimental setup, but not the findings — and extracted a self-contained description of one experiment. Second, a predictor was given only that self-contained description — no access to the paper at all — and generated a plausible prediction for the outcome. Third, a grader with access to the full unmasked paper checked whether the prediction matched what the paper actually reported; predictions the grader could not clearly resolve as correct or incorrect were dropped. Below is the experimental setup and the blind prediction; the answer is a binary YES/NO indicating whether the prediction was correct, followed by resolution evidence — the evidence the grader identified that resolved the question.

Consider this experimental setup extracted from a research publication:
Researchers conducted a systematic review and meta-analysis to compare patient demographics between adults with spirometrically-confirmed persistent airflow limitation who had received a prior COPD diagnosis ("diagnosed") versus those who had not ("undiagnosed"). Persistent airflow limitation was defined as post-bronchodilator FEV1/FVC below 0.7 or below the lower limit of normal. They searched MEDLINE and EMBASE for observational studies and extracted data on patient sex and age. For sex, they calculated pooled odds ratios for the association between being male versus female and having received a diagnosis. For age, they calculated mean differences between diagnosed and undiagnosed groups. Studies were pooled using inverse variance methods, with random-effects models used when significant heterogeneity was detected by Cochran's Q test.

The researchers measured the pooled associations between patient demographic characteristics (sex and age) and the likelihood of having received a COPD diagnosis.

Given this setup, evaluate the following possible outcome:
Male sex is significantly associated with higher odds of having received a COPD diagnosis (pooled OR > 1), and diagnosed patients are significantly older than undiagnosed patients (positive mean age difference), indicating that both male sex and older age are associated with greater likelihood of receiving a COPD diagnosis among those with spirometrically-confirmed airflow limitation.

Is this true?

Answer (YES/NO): NO